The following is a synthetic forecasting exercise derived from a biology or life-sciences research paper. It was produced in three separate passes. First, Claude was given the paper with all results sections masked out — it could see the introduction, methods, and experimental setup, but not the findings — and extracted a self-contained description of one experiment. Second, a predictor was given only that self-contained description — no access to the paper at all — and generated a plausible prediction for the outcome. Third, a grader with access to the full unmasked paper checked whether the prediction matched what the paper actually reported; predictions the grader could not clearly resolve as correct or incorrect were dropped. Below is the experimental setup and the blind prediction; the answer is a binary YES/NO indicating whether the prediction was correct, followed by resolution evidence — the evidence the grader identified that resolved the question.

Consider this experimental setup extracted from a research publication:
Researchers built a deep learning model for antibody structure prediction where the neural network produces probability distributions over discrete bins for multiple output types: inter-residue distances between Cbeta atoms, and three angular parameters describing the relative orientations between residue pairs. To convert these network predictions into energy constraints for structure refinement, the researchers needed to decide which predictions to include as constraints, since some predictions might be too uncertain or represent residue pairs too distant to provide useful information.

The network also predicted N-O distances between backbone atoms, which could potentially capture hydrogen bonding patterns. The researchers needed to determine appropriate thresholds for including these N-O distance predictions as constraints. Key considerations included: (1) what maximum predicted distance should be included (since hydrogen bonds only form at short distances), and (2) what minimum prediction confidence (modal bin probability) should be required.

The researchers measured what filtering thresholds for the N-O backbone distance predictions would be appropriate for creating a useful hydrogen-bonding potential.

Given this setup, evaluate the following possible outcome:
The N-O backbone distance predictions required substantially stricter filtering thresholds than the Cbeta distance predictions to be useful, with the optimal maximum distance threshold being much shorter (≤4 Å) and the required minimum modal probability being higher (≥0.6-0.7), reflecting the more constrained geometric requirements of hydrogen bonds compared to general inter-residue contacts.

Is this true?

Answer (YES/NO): NO